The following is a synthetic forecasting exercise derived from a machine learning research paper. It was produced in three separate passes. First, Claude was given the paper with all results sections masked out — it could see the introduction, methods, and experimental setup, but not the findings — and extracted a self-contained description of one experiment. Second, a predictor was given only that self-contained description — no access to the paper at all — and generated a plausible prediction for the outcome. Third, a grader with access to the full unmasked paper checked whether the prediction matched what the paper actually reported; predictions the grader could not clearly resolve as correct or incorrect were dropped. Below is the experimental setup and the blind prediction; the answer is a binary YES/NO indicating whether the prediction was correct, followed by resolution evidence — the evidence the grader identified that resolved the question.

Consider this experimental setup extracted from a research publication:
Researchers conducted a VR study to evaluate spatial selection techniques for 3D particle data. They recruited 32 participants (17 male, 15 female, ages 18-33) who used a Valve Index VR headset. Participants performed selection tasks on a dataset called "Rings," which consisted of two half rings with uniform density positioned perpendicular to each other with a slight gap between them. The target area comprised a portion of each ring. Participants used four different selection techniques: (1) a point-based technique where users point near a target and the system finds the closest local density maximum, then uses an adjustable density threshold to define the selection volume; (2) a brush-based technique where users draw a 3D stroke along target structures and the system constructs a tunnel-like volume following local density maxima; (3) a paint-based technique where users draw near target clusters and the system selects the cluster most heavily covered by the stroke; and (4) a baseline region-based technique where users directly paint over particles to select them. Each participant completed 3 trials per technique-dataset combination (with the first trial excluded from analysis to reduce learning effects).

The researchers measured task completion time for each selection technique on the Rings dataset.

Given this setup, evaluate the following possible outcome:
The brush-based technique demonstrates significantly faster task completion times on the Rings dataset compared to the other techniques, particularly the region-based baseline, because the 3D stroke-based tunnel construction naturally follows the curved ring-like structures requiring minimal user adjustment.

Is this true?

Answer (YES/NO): NO